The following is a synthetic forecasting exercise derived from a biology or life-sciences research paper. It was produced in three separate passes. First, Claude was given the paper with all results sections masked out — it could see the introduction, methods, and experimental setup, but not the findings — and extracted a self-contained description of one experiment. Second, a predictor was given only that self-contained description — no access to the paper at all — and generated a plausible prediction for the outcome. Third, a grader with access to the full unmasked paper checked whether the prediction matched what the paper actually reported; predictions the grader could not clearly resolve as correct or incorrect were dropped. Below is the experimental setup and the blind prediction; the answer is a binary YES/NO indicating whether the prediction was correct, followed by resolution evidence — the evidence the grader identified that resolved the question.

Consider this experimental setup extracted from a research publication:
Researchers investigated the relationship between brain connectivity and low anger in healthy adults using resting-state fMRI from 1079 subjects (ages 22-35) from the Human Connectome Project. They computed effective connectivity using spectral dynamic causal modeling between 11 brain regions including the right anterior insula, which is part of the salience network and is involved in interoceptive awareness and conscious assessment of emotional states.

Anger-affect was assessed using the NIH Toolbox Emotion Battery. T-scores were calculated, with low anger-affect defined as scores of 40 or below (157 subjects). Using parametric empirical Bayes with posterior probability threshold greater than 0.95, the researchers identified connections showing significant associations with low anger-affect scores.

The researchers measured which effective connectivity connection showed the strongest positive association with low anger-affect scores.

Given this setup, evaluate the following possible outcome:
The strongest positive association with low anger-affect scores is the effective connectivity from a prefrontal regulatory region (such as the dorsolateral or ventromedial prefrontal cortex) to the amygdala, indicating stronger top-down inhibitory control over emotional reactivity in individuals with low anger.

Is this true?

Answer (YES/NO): NO